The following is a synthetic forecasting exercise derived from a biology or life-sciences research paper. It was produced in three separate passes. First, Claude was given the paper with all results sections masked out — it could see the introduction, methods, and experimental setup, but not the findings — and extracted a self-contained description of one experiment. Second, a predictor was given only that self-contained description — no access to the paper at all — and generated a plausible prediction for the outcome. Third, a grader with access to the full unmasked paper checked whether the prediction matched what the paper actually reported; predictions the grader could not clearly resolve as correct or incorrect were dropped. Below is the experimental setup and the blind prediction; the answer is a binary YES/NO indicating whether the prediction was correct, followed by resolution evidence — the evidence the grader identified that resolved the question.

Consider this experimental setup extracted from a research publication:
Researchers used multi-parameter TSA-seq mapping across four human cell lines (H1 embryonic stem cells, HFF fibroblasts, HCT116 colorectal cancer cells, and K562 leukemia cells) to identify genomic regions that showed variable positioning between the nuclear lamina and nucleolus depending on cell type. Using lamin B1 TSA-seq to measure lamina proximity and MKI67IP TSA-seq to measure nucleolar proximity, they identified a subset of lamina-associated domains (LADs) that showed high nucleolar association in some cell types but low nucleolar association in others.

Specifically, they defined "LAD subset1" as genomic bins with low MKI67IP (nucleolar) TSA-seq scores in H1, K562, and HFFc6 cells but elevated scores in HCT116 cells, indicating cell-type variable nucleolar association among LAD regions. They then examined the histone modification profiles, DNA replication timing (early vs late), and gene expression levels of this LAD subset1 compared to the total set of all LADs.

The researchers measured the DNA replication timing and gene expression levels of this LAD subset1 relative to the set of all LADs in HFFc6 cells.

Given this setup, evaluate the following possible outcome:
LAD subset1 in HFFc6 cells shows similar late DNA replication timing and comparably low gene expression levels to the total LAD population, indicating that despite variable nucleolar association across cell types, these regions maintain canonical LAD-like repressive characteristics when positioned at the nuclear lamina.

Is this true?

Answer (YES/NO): NO